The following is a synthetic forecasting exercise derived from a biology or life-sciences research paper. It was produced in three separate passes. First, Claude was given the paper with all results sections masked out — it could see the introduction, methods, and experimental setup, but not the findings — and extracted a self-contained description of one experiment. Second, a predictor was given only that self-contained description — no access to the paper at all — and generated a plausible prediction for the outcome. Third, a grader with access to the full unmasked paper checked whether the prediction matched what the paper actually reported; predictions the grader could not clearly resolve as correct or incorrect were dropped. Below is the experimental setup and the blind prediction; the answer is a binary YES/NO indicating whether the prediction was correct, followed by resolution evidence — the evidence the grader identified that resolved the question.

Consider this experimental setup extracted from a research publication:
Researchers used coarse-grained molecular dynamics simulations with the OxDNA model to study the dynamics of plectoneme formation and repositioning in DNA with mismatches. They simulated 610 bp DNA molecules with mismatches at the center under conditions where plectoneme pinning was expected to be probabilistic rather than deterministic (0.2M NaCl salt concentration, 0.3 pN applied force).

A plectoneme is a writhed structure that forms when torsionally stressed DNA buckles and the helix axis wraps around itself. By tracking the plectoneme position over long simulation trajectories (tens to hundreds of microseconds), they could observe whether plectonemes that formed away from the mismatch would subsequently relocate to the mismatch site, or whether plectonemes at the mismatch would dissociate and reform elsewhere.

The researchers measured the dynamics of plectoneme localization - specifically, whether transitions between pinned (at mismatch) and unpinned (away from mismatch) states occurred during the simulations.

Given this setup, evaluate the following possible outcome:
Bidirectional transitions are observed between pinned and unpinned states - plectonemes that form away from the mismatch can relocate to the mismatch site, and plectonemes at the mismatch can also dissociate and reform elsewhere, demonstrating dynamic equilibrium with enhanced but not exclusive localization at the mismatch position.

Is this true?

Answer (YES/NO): YES